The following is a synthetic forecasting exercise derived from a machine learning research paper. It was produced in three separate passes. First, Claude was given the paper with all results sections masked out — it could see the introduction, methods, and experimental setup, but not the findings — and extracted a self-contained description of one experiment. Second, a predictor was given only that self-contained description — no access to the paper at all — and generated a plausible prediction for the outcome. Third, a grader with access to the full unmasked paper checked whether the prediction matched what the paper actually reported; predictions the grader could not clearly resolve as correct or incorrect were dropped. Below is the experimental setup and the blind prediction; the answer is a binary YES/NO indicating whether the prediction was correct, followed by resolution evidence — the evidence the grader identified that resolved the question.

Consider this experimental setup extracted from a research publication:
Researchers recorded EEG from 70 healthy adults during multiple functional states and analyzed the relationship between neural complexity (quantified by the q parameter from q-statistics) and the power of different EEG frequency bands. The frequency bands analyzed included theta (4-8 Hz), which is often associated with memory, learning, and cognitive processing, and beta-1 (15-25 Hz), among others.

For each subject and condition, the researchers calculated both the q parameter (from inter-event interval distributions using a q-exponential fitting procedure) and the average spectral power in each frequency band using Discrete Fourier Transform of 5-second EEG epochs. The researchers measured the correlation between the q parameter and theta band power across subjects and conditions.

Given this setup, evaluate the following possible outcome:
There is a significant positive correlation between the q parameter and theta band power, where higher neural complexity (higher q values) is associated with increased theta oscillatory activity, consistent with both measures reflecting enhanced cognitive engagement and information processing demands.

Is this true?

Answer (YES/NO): YES